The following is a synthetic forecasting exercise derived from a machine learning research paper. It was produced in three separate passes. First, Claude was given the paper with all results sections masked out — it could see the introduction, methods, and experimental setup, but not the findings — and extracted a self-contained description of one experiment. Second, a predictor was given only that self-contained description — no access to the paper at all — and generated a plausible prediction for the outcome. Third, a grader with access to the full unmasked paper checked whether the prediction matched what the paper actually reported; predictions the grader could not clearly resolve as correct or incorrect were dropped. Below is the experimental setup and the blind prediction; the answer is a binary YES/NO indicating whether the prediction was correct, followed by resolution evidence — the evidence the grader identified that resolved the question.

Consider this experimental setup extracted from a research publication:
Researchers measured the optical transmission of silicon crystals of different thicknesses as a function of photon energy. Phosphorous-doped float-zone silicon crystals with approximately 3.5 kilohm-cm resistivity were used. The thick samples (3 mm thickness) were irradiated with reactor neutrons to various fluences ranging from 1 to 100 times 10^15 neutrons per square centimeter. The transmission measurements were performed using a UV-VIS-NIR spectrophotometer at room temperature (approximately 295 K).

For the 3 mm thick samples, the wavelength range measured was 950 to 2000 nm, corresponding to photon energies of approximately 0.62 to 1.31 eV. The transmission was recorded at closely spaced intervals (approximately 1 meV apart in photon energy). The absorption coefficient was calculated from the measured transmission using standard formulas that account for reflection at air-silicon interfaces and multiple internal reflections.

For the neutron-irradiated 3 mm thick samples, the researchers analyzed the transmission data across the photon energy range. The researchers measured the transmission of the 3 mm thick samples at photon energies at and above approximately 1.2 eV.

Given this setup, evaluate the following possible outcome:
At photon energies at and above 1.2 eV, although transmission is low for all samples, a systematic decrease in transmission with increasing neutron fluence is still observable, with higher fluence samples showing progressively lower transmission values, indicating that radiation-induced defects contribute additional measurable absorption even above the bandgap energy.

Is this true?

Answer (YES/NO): NO